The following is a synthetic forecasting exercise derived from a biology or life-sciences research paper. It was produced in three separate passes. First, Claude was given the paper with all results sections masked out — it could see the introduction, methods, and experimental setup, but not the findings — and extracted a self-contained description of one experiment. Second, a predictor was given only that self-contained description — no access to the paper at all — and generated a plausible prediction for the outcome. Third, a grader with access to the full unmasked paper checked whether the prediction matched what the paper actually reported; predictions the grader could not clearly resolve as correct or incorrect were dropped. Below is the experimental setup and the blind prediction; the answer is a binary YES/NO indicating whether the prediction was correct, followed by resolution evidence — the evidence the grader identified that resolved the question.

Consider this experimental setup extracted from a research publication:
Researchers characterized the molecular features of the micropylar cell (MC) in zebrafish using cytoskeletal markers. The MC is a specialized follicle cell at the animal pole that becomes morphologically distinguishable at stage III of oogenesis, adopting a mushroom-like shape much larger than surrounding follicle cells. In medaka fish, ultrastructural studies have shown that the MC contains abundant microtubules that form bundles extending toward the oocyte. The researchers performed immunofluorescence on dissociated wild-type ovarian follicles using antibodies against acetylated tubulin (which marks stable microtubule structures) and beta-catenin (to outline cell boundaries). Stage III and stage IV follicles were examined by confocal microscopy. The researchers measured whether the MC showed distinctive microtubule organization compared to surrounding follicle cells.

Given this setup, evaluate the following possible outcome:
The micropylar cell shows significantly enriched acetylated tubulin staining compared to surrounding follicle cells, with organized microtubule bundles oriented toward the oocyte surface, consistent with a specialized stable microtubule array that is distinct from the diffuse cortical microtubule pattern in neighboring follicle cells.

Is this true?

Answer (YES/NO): NO